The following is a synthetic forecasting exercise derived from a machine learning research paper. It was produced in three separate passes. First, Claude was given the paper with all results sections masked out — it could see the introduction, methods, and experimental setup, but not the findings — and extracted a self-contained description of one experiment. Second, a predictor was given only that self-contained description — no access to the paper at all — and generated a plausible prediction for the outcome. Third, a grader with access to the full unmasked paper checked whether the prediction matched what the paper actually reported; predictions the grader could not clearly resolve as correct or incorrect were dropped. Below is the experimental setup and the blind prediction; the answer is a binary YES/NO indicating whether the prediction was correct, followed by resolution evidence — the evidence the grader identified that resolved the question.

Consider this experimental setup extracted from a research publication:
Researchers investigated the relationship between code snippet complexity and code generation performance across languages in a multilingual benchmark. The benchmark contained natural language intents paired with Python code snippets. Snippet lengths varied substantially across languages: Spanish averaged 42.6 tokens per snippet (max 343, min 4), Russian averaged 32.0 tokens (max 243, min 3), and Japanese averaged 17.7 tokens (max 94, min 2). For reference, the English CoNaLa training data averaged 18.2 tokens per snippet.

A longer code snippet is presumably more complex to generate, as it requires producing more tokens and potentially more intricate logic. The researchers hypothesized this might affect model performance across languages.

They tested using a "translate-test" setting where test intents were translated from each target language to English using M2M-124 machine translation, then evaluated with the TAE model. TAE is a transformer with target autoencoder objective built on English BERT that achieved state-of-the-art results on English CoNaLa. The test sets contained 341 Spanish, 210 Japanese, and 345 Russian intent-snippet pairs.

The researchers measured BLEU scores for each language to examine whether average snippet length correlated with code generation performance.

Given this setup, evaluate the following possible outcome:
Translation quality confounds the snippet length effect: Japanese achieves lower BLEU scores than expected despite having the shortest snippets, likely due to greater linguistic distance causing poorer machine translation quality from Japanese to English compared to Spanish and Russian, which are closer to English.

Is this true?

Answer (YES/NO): NO